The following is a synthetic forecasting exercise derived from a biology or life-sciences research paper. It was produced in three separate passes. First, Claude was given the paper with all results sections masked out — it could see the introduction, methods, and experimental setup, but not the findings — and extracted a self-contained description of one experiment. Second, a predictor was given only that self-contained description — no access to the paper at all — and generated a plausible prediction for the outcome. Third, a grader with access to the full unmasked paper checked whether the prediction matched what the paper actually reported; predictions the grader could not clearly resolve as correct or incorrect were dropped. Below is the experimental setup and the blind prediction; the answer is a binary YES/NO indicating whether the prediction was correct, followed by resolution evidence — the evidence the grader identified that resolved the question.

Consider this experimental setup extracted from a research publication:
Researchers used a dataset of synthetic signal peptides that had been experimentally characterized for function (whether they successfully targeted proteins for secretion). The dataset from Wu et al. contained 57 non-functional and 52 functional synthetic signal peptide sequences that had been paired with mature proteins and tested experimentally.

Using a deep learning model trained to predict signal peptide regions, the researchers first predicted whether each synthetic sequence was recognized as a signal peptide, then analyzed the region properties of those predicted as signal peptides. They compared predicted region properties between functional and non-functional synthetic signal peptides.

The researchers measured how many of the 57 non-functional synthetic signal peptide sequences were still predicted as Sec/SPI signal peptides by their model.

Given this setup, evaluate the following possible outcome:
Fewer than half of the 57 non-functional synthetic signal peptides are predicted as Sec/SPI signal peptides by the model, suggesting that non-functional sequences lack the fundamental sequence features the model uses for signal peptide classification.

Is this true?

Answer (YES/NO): NO